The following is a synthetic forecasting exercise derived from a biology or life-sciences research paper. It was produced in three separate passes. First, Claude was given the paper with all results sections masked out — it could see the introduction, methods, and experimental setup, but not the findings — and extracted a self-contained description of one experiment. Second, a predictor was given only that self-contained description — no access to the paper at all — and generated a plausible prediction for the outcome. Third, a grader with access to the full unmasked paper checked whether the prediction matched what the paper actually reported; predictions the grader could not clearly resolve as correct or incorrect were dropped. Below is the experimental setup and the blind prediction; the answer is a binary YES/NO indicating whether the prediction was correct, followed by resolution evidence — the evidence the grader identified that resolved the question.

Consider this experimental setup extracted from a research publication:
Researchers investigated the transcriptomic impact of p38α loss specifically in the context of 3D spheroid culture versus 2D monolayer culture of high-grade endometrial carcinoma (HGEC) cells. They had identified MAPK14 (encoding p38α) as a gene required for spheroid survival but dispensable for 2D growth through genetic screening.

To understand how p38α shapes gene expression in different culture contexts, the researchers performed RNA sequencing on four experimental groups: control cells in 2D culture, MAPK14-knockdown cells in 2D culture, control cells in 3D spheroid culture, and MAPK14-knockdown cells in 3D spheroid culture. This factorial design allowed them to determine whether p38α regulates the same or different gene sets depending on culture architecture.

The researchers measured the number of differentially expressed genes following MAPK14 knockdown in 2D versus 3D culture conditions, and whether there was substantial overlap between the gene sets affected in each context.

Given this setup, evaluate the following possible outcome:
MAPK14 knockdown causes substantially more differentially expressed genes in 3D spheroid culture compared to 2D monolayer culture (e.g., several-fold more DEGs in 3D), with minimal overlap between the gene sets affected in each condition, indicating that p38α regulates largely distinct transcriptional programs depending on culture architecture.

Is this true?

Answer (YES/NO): NO